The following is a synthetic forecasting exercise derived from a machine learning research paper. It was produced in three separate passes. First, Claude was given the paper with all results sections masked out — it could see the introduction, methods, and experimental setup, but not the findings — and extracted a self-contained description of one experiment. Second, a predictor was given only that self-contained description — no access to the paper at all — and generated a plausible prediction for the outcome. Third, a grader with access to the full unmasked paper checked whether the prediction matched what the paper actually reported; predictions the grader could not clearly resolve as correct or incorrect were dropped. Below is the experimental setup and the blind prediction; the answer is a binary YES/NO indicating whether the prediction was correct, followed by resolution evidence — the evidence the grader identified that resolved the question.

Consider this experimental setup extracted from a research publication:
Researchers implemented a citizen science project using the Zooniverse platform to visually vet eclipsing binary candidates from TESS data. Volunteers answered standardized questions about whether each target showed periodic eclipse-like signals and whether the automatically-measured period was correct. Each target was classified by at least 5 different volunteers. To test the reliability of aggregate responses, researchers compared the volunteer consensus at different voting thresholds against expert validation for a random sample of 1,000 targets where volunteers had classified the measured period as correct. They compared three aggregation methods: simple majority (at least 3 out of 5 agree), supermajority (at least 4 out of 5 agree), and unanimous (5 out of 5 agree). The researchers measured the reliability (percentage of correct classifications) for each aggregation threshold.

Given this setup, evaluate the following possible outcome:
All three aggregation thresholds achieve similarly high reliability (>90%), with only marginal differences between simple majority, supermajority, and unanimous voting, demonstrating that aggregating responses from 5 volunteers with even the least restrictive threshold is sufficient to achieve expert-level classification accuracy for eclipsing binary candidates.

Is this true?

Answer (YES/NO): NO